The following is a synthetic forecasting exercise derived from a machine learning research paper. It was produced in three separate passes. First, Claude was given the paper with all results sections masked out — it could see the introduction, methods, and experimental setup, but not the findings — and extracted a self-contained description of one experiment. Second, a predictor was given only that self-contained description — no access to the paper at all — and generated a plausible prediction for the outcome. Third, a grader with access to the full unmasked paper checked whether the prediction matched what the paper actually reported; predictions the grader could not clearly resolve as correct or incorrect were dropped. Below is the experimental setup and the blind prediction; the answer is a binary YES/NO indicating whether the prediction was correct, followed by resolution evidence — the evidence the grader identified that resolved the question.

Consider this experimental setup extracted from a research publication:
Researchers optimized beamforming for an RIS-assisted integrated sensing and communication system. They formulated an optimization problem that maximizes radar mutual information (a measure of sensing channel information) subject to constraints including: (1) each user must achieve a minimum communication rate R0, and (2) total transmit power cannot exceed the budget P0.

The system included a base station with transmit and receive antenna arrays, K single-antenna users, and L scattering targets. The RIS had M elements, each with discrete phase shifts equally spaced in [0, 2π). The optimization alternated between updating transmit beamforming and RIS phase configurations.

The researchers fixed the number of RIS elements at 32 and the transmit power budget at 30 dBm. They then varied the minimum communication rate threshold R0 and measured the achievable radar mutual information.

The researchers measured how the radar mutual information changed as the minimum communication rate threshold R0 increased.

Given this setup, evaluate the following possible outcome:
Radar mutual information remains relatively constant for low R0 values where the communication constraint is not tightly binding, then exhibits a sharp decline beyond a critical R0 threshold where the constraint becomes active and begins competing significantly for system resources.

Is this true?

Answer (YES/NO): NO